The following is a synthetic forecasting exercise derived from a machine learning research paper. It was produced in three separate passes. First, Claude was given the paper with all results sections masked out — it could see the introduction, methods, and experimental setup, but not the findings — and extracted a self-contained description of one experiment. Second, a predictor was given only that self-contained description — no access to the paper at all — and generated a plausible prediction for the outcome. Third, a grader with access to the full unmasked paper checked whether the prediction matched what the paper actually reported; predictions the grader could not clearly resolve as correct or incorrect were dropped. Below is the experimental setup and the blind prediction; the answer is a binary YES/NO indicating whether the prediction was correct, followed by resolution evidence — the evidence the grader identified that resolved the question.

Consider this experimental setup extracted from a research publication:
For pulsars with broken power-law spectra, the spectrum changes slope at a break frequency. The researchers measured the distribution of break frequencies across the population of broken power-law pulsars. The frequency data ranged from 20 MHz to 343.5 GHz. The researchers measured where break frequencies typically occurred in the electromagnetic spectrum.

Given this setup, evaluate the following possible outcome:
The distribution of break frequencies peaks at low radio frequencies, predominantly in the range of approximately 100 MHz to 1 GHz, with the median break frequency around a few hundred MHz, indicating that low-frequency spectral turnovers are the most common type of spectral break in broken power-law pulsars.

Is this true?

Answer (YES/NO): NO